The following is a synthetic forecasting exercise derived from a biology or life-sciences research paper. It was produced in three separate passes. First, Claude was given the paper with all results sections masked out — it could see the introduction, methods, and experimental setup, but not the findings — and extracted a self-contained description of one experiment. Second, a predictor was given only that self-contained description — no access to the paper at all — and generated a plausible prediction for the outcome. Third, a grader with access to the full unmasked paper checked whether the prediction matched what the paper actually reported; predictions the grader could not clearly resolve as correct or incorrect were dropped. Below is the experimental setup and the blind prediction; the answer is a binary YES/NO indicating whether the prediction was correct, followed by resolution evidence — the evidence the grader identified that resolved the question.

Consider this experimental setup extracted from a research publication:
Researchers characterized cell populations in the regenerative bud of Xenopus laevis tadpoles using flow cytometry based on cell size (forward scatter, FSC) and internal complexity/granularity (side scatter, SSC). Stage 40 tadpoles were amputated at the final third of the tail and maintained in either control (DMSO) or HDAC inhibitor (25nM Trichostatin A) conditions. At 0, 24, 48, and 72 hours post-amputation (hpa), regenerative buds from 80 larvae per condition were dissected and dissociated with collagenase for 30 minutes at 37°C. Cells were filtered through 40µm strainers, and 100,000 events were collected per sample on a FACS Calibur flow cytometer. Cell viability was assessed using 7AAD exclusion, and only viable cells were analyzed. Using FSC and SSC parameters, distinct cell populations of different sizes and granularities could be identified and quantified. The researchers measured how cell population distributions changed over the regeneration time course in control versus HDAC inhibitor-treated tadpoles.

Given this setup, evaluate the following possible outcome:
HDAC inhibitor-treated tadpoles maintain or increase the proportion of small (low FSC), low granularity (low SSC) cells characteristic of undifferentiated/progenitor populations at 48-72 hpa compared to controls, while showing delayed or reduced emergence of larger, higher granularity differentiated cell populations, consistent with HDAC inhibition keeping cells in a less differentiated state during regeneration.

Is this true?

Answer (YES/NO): NO